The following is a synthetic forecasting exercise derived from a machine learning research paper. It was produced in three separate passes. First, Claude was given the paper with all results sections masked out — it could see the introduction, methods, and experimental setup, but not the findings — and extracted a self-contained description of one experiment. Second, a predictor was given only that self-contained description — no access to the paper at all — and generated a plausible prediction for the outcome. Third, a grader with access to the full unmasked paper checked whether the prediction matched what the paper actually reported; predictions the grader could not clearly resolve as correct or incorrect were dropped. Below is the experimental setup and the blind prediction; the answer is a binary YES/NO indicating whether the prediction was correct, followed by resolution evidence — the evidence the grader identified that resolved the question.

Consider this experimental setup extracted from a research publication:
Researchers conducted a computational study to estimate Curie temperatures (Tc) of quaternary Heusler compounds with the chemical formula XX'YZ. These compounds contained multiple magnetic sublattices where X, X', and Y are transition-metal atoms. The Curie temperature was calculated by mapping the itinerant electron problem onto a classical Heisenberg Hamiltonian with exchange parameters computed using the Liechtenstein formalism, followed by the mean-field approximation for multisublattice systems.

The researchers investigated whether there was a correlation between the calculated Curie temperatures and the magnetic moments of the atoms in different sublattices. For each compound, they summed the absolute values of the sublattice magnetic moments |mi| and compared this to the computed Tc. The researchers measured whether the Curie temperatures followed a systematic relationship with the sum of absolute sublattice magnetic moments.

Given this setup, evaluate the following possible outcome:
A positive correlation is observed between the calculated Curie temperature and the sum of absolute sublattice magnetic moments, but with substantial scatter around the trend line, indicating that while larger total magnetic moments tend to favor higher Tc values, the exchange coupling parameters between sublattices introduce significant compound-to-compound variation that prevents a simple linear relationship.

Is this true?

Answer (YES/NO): NO